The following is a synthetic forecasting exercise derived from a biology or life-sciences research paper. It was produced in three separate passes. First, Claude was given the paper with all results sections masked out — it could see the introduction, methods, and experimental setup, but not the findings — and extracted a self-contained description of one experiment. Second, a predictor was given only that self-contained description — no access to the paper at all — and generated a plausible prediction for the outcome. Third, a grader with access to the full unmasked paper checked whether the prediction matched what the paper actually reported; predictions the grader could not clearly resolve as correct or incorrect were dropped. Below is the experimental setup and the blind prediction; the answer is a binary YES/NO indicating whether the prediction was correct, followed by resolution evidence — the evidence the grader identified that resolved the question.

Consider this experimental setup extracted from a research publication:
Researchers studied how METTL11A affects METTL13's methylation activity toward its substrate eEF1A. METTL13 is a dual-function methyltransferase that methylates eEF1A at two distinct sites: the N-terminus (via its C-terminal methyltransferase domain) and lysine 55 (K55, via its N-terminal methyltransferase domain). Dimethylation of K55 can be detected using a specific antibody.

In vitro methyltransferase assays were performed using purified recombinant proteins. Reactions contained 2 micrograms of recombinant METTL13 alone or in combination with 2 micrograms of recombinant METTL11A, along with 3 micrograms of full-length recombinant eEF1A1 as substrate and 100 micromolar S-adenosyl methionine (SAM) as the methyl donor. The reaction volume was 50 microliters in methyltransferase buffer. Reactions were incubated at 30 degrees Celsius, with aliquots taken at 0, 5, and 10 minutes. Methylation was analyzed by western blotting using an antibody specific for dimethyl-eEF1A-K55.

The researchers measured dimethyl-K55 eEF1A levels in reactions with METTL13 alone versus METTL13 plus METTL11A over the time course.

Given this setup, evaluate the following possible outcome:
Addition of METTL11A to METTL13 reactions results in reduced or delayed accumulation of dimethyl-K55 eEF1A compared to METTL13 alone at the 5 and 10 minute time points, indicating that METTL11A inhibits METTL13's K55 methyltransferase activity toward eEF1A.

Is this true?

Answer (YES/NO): NO